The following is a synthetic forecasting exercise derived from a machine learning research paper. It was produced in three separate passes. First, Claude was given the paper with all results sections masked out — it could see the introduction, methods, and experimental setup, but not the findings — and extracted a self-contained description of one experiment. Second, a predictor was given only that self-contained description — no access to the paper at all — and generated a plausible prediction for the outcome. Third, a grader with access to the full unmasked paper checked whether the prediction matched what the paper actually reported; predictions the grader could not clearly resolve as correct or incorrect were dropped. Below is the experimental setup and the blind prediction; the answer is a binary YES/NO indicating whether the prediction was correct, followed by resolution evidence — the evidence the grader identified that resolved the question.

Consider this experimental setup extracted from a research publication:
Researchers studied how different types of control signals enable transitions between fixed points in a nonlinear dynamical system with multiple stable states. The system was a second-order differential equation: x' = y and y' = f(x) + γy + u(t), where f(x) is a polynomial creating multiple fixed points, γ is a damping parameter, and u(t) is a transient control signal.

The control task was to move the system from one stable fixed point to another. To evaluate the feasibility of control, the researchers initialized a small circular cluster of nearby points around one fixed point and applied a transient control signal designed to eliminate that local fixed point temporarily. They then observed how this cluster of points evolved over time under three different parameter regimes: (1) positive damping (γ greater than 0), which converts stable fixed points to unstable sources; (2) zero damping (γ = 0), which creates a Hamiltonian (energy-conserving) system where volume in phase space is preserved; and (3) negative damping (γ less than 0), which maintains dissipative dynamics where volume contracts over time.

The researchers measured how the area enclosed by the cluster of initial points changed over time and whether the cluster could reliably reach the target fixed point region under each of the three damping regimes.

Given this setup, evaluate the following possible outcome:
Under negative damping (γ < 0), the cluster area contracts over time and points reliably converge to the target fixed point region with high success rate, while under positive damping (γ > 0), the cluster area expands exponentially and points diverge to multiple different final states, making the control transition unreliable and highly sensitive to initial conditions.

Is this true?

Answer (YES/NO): YES